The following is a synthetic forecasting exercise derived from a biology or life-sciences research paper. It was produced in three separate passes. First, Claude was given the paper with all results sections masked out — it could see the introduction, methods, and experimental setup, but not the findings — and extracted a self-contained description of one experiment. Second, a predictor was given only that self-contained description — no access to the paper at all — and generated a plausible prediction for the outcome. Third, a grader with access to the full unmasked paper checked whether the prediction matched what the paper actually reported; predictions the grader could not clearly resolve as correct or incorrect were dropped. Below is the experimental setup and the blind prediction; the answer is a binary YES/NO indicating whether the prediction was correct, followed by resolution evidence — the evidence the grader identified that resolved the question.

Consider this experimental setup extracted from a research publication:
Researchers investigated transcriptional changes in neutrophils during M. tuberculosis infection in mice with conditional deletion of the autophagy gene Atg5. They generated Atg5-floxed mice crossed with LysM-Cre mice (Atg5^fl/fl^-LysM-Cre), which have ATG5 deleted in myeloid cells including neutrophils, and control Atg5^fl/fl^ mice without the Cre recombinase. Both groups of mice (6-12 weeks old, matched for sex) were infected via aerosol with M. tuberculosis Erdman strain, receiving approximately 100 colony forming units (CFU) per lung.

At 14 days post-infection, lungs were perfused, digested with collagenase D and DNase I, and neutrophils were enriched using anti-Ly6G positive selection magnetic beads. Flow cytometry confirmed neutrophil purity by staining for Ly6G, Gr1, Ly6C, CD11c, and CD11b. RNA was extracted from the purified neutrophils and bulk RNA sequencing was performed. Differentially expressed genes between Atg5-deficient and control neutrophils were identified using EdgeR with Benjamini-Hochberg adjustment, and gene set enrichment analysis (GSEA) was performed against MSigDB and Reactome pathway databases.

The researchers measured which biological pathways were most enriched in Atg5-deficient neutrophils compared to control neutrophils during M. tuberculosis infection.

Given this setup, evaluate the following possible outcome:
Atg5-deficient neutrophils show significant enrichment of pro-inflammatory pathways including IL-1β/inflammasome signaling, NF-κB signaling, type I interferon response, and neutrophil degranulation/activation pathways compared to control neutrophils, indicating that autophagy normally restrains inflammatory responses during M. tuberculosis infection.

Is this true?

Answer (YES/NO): NO